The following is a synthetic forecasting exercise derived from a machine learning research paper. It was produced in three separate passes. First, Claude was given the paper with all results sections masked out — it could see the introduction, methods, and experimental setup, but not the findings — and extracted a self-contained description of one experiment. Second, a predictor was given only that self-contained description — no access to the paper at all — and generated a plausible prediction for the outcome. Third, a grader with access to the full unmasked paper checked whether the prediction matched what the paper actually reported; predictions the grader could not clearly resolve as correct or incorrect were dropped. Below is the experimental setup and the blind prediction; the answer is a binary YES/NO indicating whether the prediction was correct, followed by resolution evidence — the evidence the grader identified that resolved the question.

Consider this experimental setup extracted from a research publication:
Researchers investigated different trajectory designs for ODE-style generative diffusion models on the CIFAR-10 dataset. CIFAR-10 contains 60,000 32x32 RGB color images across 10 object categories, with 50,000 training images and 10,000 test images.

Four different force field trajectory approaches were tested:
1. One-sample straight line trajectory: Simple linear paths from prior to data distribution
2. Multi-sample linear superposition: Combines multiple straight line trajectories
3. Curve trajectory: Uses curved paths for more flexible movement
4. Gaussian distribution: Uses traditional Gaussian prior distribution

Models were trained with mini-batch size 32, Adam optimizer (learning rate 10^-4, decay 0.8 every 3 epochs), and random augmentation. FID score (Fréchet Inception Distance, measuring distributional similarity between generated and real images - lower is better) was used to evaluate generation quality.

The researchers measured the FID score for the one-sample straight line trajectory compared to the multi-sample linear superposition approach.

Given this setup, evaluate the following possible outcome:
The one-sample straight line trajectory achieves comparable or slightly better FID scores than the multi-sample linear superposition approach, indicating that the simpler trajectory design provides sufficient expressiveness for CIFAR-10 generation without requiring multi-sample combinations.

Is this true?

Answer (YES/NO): NO